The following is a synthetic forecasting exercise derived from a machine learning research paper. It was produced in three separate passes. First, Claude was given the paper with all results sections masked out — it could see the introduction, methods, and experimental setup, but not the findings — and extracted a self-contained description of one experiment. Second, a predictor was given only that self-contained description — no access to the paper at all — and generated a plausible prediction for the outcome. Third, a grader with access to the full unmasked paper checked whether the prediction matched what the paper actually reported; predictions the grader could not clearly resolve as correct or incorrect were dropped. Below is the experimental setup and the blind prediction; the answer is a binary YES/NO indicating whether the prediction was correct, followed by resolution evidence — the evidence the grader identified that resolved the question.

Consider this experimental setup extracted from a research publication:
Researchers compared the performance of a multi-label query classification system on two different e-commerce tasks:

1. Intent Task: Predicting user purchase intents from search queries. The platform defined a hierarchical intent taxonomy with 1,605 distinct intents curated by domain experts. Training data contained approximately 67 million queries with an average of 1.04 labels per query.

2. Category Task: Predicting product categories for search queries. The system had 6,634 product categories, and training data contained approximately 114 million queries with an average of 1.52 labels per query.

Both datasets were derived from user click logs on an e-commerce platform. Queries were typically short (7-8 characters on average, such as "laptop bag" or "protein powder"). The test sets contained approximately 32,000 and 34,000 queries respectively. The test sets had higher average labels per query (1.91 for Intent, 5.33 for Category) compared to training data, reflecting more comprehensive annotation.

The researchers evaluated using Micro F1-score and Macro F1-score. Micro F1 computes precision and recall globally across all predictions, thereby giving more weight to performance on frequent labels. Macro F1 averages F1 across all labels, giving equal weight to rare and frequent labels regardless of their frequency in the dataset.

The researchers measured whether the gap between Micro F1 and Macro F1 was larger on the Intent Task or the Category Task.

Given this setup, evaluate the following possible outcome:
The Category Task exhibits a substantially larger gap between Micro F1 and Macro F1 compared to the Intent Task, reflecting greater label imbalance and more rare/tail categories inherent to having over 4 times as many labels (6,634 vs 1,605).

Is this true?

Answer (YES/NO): YES